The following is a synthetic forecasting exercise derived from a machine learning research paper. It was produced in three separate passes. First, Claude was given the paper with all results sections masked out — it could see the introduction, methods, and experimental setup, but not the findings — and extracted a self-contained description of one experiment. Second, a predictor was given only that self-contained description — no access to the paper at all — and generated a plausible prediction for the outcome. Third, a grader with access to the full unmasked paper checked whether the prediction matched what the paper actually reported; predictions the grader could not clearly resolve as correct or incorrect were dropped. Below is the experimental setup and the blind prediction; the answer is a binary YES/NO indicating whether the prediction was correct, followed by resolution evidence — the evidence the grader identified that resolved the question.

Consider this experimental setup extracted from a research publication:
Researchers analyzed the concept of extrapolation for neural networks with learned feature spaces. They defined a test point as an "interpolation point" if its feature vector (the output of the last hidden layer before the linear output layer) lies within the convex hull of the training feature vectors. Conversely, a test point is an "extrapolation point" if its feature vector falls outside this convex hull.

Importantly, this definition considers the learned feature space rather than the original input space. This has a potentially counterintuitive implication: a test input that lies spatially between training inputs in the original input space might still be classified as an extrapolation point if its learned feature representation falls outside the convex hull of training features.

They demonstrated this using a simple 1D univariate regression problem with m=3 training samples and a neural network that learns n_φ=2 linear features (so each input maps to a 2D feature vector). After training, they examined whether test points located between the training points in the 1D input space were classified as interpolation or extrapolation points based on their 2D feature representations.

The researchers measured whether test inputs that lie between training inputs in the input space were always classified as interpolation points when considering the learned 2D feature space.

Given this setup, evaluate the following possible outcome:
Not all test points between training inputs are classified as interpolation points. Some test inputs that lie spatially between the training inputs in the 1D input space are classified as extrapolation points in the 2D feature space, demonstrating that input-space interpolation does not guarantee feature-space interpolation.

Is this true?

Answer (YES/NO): YES